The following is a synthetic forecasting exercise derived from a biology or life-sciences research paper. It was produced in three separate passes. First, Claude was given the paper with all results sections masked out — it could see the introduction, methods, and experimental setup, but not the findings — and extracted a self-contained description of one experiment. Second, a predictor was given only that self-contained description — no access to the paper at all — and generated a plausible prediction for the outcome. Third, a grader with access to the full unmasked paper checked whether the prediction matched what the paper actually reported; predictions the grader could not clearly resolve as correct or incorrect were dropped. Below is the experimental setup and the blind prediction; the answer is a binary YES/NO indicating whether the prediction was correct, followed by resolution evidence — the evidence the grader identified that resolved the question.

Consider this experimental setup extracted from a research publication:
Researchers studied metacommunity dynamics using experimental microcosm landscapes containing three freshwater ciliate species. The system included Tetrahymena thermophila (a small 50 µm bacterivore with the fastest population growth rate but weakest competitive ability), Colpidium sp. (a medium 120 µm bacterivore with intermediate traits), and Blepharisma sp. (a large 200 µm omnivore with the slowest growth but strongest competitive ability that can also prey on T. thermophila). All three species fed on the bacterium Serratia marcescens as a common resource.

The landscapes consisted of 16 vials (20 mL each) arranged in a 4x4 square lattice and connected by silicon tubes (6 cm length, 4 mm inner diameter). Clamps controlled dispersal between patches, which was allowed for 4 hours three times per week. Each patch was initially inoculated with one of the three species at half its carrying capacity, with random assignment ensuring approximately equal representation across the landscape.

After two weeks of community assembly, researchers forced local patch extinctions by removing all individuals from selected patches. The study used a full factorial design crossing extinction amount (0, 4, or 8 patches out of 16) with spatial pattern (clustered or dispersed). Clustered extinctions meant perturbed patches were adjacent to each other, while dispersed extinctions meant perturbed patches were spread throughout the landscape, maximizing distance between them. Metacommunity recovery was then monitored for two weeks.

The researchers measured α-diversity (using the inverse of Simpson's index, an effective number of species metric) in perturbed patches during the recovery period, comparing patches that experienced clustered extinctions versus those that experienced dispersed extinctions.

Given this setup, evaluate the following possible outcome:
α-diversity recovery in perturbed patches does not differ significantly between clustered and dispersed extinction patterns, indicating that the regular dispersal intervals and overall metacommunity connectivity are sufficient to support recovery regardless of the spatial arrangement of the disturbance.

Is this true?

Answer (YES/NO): NO